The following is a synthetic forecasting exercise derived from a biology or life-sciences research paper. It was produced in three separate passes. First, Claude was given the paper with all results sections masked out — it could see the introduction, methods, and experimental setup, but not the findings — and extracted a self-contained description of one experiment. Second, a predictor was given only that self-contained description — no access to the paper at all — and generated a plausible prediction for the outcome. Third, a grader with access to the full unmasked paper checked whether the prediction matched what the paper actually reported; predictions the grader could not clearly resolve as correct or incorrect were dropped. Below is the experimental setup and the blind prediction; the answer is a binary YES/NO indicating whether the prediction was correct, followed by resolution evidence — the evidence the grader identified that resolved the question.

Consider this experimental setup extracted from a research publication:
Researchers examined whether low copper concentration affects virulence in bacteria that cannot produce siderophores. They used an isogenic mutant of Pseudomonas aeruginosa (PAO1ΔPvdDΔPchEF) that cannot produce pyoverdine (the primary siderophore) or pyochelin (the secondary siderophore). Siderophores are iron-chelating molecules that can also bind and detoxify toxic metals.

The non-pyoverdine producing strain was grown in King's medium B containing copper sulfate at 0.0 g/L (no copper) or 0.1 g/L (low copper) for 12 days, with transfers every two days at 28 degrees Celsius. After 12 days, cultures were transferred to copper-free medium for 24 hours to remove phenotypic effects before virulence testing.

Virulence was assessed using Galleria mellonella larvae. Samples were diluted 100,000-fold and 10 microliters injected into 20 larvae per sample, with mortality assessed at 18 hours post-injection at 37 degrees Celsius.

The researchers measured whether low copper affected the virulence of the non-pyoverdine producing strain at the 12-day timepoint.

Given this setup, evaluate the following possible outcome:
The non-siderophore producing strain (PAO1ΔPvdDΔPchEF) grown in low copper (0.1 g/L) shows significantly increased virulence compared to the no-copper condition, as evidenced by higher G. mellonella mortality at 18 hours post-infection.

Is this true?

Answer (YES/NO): NO